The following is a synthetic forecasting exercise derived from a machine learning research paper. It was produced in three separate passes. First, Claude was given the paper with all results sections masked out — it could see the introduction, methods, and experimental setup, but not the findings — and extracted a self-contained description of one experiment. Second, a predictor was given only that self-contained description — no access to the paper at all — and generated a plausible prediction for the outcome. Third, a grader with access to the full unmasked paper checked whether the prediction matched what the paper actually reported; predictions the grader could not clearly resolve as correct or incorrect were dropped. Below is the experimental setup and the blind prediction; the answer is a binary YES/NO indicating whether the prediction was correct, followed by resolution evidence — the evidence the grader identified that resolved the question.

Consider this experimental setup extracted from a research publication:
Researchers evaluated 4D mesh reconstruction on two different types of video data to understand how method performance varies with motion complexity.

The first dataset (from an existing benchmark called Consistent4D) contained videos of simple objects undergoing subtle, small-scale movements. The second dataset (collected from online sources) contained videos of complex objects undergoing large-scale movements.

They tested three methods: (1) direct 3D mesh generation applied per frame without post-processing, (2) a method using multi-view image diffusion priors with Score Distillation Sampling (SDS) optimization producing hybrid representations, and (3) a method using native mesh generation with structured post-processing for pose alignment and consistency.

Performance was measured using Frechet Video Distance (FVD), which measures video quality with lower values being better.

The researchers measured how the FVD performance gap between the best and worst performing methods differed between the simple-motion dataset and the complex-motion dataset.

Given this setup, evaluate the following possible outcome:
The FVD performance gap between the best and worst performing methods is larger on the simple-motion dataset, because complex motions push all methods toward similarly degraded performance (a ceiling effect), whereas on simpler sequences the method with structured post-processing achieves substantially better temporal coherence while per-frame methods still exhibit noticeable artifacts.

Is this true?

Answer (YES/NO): NO